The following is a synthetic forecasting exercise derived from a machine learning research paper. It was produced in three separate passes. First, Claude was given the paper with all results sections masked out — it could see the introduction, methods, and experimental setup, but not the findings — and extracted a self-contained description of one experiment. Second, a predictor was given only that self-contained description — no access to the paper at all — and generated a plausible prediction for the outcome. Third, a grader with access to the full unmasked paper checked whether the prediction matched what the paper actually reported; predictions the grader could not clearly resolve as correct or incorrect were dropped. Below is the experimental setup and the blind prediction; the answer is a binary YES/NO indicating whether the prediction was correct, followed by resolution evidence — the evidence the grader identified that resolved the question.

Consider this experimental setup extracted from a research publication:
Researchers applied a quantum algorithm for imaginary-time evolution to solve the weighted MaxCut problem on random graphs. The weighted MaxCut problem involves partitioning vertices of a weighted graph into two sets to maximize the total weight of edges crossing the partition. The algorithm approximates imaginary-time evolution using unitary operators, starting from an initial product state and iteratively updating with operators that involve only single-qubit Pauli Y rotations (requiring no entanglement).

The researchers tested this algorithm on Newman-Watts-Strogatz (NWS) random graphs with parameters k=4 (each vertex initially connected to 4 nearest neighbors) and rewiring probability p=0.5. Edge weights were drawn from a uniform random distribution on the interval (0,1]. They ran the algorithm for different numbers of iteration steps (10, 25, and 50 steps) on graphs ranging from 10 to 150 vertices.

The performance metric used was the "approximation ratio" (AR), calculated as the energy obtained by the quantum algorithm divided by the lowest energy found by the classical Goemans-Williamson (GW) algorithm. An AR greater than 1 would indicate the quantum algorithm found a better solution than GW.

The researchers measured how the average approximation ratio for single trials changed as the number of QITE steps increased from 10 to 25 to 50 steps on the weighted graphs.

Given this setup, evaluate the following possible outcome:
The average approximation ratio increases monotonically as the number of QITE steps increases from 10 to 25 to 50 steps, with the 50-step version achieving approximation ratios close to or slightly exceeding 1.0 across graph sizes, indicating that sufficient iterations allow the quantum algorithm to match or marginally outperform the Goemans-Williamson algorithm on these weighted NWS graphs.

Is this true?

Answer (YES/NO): NO